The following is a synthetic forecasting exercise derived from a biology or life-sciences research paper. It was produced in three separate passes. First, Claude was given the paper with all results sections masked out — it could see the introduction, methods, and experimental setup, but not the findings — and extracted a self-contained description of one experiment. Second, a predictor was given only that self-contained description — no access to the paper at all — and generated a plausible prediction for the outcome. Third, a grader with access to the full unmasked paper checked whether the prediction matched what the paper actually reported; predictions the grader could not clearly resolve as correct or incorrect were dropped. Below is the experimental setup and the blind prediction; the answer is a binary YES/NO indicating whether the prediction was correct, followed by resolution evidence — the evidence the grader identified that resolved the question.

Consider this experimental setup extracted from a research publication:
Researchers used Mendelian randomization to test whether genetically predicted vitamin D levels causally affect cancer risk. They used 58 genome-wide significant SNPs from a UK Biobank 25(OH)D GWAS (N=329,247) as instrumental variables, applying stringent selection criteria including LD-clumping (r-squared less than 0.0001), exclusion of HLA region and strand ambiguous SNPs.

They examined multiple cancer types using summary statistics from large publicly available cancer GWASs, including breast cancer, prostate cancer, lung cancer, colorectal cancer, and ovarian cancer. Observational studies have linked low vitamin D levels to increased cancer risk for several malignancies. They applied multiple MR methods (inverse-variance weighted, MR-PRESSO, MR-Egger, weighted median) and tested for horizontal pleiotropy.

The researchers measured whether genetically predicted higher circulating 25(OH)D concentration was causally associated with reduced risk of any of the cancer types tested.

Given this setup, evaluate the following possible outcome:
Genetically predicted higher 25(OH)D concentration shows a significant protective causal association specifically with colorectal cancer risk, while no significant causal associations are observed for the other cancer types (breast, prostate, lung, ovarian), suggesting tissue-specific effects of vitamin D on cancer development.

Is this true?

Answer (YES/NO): NO